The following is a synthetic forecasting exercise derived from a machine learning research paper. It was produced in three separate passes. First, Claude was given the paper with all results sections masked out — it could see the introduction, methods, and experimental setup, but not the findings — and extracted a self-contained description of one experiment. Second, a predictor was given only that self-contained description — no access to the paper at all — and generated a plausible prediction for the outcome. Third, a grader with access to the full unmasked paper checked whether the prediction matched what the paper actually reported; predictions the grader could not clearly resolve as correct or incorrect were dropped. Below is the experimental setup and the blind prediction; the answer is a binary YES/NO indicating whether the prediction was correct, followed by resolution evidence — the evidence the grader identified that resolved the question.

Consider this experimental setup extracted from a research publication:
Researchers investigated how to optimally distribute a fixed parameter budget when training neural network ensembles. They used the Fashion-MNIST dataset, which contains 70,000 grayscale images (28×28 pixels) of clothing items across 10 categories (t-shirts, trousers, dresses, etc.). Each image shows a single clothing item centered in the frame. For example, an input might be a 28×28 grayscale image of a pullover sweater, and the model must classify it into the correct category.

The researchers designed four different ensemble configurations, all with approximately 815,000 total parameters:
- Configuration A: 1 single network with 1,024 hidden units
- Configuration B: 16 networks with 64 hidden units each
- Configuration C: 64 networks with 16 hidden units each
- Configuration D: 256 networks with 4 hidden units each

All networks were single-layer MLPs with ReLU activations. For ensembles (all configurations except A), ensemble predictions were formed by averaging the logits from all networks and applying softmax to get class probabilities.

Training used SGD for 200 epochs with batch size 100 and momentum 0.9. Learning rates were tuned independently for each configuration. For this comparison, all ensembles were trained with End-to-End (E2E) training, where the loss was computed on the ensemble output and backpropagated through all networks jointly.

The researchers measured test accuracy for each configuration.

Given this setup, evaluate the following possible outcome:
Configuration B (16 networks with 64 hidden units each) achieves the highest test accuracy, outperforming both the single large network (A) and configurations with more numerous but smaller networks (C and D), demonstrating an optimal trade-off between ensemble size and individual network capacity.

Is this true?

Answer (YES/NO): NO